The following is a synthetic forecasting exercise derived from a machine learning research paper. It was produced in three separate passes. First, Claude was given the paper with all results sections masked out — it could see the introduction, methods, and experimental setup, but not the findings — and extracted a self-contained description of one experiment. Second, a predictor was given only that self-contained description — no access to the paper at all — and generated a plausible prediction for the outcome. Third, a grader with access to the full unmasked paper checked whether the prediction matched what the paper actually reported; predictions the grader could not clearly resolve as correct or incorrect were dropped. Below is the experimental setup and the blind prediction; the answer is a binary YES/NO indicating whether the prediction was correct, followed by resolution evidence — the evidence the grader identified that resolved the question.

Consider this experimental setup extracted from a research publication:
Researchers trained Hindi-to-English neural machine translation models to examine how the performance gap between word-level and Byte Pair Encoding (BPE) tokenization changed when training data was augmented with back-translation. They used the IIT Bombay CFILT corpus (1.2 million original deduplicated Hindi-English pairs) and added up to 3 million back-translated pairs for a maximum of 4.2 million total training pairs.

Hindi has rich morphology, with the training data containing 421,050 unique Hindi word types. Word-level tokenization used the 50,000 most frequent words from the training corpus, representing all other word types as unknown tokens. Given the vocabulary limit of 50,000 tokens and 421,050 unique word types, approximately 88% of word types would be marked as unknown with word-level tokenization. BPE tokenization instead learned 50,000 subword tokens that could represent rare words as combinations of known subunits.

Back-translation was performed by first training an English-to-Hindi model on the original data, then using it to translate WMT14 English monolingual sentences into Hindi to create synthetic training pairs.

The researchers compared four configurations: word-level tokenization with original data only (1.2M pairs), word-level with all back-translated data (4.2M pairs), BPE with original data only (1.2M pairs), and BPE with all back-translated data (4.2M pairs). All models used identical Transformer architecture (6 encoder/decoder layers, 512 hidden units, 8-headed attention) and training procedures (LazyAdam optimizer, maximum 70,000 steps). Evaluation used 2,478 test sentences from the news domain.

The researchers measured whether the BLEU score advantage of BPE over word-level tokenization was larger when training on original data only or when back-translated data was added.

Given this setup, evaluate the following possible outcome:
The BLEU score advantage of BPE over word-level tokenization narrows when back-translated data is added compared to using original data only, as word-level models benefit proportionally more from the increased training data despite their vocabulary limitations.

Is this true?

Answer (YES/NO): NO